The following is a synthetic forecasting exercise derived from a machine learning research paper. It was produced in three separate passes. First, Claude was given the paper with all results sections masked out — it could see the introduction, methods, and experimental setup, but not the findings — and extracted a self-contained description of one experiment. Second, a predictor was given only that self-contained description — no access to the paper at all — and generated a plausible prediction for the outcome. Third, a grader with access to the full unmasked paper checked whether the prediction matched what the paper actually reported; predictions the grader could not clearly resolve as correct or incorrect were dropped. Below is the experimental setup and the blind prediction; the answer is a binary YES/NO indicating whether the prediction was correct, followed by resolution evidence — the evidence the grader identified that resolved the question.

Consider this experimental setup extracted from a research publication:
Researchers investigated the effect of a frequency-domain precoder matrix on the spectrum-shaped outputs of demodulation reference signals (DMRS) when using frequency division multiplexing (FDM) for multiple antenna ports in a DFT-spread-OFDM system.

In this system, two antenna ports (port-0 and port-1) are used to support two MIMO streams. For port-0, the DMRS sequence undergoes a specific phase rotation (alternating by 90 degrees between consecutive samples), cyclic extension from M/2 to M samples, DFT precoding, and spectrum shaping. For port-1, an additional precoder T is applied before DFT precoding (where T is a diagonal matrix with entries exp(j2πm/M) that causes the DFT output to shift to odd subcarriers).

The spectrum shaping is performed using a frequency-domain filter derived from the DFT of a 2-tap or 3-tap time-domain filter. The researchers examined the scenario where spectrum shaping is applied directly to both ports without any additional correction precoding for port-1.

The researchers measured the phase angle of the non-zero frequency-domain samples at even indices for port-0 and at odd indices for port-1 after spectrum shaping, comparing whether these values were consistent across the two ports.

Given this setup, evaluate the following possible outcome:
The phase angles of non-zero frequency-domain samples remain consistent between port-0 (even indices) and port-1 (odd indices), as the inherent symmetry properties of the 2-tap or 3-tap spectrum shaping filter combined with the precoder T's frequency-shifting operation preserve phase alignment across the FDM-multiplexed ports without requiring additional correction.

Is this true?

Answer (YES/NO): NO